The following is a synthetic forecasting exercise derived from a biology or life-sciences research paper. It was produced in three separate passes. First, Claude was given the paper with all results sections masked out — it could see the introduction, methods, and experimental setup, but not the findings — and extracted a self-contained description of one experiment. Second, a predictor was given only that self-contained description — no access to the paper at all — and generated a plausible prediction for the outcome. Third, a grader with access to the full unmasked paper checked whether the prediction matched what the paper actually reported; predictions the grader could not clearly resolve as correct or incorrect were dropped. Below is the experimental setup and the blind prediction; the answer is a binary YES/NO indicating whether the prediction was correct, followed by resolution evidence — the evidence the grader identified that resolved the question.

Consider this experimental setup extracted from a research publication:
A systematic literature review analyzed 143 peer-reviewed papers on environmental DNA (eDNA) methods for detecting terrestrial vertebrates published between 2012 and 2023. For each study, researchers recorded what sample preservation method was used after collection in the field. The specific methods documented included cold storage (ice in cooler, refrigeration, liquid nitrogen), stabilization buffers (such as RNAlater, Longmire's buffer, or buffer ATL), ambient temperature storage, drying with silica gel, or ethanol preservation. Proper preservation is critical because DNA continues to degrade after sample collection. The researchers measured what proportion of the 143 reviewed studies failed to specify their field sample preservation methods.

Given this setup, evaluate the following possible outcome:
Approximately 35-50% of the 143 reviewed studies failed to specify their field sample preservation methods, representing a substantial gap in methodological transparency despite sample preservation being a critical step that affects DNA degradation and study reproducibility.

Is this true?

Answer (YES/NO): NO